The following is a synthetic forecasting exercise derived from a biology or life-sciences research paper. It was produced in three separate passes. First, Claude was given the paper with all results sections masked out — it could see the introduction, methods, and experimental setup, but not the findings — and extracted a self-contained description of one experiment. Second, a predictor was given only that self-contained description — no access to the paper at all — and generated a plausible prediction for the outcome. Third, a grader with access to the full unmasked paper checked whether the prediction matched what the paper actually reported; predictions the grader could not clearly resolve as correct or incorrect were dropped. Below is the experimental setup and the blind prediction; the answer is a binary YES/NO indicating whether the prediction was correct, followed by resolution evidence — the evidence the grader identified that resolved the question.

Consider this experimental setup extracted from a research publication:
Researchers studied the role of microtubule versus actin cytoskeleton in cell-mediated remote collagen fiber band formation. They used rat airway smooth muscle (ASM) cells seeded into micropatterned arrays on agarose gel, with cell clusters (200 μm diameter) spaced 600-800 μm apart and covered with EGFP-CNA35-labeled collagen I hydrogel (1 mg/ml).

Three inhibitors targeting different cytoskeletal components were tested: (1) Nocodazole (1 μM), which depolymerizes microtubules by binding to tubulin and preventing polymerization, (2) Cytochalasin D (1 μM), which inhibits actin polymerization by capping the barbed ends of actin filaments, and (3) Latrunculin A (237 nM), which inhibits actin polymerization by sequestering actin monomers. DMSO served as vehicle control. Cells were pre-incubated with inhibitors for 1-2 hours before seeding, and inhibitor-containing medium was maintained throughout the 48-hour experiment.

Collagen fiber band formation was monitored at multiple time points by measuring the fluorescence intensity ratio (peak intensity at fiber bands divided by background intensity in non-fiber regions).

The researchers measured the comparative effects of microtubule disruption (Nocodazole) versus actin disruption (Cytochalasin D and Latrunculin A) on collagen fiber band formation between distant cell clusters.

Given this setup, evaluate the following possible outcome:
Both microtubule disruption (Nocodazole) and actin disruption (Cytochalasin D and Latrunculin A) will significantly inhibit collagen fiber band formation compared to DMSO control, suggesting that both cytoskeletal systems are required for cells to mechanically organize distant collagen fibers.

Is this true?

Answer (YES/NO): YES